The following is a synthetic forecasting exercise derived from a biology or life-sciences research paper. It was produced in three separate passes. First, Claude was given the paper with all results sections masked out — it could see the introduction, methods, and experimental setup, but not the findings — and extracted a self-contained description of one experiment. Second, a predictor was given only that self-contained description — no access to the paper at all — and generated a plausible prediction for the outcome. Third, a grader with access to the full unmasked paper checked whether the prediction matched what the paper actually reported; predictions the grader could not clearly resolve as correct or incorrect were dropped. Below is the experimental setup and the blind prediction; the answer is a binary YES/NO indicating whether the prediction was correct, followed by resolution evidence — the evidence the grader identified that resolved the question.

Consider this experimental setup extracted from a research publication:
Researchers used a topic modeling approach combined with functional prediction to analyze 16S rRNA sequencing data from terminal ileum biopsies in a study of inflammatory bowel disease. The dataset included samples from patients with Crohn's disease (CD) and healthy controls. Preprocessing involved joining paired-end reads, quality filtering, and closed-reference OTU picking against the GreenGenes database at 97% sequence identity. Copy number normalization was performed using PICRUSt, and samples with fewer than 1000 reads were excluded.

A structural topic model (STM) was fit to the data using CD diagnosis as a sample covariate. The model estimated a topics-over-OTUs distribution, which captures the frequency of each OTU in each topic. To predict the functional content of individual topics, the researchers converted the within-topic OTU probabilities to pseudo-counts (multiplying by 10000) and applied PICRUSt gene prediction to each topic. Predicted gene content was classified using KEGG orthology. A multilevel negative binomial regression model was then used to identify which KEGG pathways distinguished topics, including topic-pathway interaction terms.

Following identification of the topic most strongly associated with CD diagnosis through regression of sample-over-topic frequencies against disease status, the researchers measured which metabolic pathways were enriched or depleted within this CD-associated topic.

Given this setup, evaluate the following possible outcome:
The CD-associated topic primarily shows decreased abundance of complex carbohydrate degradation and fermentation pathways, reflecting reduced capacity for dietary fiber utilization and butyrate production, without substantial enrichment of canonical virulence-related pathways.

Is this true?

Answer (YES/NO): NO